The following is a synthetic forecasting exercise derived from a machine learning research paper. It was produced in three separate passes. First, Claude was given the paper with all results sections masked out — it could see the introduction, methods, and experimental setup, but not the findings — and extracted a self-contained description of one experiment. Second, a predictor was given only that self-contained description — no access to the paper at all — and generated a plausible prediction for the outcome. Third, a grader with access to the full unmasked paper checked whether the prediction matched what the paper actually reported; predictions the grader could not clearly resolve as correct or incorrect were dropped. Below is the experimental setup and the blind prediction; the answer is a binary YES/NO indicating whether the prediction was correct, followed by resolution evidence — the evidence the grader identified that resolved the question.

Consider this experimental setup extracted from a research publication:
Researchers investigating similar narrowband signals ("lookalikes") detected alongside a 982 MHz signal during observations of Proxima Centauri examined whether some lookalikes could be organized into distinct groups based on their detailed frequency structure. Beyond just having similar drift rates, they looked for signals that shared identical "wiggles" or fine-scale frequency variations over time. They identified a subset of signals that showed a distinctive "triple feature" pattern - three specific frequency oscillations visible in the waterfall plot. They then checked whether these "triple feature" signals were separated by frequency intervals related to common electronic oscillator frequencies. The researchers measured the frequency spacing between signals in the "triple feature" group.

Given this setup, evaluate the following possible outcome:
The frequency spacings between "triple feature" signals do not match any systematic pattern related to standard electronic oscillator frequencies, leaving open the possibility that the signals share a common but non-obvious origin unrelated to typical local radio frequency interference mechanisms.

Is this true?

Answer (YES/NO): NO